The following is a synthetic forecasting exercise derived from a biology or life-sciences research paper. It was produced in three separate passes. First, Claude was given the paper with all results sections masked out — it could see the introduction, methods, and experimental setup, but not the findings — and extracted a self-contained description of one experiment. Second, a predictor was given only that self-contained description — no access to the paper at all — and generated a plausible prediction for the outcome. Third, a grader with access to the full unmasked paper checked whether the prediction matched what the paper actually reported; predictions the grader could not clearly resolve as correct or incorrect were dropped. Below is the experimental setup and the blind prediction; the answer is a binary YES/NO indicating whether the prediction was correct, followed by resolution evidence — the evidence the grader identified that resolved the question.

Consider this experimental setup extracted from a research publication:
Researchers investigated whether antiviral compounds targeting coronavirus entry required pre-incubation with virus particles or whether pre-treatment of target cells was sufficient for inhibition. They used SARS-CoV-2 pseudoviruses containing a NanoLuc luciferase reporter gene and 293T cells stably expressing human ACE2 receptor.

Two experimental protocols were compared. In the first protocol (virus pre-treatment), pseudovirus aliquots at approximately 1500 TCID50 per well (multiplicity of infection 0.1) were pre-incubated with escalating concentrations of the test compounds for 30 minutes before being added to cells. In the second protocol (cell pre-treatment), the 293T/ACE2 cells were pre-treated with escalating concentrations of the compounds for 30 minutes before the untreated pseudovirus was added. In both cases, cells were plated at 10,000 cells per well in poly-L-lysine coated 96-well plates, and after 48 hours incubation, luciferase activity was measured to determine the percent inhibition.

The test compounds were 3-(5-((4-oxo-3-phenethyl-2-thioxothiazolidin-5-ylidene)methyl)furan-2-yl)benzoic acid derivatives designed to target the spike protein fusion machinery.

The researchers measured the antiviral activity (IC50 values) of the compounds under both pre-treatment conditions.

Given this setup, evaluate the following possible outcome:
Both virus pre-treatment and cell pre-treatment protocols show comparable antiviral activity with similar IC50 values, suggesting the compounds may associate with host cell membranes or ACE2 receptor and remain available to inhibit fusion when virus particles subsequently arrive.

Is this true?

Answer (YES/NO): NO